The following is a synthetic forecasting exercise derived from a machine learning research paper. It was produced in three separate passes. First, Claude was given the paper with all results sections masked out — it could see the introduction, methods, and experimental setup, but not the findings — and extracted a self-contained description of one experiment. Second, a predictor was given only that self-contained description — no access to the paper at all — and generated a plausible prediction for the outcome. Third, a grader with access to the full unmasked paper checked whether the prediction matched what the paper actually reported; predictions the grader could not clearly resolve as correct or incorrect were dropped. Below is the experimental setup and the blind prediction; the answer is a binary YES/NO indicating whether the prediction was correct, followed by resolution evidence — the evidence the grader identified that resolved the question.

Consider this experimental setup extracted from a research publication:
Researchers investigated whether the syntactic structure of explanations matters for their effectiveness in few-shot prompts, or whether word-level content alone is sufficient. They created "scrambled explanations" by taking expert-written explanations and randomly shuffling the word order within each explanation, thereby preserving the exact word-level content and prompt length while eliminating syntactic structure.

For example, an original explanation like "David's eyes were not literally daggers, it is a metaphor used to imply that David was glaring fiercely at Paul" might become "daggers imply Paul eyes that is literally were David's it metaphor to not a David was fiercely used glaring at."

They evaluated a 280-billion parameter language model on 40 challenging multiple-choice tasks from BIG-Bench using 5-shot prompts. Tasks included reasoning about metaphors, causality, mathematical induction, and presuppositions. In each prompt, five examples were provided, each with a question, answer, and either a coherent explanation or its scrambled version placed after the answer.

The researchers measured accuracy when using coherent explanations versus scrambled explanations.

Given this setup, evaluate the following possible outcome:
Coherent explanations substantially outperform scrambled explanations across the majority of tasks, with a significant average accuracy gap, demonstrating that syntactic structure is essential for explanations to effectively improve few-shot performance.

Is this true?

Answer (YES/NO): YES